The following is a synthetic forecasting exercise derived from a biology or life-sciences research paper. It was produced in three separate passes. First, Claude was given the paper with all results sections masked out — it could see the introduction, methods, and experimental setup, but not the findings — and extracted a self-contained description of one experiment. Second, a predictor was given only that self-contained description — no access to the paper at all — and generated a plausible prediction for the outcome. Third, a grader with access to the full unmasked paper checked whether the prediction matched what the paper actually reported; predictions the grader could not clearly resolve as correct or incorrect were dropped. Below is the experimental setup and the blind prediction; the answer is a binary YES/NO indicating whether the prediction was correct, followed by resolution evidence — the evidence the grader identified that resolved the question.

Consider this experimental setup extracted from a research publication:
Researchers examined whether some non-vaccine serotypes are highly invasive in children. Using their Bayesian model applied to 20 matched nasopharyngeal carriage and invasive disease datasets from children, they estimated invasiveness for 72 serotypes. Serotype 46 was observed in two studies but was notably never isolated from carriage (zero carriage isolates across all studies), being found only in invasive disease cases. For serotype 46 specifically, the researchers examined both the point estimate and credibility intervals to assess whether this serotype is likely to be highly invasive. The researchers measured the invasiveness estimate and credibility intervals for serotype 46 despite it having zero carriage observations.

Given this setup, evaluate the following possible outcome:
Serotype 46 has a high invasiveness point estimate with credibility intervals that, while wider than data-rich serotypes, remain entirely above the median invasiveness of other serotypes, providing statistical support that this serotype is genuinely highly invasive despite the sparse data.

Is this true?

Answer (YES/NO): YES